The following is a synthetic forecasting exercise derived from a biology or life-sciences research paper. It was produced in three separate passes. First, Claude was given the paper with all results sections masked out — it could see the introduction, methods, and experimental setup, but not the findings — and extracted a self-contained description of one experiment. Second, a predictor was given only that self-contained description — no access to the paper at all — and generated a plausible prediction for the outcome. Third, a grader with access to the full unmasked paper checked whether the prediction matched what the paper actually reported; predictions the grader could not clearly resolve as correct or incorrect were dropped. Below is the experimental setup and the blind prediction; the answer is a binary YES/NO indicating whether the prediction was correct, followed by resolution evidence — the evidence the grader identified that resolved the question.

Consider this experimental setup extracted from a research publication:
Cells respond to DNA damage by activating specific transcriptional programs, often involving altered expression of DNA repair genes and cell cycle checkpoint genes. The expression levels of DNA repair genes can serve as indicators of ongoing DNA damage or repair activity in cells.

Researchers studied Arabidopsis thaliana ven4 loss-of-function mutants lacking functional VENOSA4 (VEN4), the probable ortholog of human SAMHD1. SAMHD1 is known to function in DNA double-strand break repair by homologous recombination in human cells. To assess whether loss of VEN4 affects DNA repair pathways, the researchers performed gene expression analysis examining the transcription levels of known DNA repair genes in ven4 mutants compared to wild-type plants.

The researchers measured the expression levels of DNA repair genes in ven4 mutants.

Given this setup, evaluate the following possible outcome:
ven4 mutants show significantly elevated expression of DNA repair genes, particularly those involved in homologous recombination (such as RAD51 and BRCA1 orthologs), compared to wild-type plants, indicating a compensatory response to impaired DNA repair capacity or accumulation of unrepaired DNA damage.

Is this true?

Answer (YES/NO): NO